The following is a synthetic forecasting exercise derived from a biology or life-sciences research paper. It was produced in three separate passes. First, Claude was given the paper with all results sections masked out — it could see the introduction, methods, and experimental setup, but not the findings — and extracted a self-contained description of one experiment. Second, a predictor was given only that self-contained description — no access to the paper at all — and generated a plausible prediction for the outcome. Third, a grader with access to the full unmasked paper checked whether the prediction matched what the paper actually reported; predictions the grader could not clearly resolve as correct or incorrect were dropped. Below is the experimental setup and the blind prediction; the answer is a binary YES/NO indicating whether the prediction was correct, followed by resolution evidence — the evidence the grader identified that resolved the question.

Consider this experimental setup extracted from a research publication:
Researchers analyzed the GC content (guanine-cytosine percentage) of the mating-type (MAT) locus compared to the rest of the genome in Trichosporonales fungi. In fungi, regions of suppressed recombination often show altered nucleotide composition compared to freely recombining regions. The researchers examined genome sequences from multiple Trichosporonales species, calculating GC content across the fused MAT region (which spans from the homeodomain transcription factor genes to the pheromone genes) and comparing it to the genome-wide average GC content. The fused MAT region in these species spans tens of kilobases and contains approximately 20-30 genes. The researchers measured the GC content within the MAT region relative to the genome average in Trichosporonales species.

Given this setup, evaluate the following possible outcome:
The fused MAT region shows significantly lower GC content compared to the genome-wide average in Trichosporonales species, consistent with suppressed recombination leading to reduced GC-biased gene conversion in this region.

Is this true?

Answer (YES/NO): YES